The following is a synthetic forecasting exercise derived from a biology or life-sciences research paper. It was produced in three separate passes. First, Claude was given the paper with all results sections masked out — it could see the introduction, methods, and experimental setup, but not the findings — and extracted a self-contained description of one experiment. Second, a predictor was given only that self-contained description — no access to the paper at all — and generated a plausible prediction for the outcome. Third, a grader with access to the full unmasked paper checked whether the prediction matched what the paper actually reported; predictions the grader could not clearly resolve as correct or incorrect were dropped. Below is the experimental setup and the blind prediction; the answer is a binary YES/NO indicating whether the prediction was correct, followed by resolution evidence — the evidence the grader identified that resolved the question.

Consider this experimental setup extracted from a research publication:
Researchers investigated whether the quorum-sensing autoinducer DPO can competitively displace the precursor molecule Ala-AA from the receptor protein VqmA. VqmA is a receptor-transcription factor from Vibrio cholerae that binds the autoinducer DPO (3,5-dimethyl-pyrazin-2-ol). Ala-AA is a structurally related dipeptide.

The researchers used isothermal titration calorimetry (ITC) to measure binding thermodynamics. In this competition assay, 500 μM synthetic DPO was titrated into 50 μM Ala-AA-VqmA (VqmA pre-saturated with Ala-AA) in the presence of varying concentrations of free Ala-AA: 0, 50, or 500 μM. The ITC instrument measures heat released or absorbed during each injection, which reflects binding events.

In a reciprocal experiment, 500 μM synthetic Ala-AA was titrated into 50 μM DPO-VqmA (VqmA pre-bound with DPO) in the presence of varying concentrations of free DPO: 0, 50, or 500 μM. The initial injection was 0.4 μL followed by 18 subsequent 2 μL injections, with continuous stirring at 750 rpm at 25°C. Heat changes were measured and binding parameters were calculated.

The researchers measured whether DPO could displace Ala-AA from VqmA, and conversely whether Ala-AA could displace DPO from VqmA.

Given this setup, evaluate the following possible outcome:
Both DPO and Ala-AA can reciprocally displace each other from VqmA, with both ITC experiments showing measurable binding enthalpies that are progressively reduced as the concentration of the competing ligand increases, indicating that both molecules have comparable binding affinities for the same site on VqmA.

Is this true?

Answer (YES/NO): NO